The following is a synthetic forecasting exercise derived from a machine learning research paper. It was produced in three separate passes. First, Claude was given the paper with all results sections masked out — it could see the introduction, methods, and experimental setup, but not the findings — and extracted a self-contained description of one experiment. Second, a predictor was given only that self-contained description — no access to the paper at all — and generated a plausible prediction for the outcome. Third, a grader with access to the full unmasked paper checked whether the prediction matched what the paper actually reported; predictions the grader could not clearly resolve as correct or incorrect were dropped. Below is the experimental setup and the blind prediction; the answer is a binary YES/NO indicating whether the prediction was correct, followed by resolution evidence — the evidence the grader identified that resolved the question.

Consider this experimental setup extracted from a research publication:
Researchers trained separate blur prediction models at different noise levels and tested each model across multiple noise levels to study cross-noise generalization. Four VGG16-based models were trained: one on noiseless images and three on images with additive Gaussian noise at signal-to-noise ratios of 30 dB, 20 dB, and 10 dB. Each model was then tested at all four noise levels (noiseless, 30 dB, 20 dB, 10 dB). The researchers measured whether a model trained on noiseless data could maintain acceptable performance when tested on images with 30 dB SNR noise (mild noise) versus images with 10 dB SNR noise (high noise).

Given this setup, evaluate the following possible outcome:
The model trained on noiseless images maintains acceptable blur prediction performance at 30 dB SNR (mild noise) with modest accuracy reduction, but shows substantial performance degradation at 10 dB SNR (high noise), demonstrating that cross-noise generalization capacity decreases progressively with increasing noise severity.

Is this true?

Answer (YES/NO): NO